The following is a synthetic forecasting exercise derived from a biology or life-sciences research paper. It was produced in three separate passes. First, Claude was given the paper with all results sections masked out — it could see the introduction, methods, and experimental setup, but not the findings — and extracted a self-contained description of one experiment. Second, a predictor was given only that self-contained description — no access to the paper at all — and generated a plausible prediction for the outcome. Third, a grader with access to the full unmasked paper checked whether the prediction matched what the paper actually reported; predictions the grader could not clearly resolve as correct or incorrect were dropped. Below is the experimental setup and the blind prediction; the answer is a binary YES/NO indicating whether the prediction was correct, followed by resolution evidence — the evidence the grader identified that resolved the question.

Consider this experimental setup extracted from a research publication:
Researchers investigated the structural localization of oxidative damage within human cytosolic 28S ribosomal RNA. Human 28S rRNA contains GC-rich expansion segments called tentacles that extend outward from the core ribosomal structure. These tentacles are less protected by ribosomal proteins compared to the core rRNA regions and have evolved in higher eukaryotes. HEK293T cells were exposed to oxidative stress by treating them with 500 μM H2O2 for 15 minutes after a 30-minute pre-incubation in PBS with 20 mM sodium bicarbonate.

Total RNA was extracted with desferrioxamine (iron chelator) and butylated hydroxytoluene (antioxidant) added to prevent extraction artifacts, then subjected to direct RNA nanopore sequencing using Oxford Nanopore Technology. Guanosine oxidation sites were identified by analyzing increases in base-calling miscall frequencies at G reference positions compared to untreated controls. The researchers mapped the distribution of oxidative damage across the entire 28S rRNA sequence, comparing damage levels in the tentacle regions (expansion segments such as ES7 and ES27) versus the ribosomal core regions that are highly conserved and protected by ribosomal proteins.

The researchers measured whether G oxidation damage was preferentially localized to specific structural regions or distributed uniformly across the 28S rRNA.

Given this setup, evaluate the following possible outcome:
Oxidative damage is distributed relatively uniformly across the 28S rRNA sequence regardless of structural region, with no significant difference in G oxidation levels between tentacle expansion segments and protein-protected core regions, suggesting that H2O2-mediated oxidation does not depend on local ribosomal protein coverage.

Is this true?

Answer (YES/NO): NO